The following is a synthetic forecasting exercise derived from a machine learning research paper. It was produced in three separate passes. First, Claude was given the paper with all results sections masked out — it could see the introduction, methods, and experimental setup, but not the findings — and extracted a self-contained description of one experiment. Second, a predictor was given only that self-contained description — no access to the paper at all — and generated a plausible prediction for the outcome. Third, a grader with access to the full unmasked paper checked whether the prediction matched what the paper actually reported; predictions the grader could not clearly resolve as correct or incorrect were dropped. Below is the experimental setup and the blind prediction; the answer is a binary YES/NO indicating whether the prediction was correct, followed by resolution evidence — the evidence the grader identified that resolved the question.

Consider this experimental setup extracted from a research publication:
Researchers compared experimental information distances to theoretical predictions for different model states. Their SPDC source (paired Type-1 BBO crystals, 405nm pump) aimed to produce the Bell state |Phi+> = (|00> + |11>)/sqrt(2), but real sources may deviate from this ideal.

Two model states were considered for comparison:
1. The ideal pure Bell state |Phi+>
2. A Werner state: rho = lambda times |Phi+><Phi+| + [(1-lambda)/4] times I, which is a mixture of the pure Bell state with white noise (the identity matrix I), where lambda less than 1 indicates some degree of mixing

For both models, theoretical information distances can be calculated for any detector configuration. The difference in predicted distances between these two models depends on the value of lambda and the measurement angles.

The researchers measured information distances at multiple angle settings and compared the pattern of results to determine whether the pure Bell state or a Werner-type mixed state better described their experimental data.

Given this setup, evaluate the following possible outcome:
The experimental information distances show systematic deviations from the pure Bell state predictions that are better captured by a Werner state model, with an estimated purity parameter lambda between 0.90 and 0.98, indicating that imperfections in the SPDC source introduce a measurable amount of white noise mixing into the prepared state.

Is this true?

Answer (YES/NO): NO